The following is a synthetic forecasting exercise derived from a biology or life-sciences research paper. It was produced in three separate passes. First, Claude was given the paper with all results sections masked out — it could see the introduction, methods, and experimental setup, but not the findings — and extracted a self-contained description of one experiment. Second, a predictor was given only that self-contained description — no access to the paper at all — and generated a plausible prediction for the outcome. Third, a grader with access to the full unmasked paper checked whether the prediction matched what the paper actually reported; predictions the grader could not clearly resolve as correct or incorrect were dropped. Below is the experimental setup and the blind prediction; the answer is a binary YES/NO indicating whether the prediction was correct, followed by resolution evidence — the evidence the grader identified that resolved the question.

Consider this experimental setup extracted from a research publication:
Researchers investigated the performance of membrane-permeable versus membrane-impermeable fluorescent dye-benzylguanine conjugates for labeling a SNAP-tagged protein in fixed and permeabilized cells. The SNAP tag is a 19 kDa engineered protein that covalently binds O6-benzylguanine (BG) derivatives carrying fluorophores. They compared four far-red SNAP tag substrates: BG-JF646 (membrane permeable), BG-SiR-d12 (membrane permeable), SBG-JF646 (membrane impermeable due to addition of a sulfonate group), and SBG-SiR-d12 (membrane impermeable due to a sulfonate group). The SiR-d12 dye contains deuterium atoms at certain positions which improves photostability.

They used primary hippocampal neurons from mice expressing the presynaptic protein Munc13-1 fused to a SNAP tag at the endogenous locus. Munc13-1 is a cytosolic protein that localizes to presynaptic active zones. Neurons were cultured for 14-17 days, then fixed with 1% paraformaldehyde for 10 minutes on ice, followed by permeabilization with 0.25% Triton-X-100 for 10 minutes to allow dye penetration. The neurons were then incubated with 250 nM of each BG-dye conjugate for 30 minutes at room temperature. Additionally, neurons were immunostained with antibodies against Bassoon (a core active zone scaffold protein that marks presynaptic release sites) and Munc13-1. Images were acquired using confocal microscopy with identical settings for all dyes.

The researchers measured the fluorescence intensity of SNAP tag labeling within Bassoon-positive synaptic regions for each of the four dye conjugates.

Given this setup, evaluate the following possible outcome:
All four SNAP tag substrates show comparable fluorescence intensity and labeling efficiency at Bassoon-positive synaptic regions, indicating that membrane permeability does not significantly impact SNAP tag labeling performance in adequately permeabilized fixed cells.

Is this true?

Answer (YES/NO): NO